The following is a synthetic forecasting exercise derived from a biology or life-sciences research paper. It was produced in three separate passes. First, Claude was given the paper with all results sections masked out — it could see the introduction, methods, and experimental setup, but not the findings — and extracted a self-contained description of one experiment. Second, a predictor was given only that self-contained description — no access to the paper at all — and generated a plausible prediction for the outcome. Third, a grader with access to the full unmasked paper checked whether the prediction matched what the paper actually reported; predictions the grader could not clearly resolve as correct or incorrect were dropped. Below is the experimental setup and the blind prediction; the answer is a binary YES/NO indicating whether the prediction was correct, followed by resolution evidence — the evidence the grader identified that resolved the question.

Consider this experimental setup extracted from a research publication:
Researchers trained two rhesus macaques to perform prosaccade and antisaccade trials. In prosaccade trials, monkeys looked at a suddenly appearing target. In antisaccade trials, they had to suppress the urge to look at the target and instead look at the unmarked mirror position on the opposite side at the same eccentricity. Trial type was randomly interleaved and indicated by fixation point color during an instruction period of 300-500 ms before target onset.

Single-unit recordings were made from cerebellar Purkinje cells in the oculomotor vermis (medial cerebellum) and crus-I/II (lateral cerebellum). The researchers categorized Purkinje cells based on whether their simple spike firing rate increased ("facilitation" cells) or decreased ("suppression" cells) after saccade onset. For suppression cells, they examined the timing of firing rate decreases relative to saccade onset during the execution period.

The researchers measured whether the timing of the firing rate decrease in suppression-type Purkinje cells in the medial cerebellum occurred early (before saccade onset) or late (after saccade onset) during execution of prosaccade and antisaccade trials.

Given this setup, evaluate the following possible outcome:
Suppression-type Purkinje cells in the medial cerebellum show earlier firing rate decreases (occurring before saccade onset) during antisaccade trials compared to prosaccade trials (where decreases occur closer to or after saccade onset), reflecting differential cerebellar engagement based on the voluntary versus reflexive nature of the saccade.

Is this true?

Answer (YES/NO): NO